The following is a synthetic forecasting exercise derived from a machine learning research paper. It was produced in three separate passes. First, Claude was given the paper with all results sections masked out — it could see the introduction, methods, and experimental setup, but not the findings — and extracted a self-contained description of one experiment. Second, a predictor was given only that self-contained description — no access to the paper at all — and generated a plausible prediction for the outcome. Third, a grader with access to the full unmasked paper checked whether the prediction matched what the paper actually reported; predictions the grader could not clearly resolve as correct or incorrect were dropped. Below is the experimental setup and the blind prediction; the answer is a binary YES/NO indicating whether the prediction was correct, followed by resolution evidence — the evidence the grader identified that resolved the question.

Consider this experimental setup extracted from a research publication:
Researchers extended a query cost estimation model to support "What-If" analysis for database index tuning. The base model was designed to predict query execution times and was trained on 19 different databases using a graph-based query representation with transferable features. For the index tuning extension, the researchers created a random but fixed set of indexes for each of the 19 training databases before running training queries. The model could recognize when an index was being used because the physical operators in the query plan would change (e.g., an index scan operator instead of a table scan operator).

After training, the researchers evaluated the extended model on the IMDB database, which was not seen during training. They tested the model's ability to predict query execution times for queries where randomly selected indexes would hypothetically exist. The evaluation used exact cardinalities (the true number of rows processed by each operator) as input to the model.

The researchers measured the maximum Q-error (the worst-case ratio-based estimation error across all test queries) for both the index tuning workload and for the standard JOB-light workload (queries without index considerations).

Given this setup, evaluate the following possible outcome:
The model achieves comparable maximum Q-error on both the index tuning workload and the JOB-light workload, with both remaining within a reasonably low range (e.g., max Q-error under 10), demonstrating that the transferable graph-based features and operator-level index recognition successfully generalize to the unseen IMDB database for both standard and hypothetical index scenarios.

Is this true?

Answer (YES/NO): NO